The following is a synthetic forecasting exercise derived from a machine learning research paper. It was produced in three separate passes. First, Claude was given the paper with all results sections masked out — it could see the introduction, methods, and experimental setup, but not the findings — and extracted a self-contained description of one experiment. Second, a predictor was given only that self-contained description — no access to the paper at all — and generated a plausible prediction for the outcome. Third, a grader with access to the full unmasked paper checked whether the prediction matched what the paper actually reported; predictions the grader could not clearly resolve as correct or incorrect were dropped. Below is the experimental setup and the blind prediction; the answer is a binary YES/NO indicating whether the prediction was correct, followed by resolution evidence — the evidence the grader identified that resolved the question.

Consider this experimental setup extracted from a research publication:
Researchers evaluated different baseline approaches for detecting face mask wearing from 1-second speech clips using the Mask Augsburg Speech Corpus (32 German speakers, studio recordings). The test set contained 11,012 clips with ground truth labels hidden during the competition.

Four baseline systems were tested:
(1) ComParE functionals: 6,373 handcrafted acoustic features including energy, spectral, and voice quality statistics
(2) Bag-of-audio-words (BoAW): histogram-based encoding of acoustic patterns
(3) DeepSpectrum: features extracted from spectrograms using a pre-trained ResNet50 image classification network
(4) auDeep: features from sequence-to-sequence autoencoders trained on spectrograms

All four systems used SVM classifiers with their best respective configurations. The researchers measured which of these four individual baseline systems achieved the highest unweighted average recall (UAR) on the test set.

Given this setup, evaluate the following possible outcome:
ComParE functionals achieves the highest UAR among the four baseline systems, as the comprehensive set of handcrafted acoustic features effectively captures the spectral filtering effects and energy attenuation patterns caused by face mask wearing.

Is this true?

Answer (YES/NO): NO